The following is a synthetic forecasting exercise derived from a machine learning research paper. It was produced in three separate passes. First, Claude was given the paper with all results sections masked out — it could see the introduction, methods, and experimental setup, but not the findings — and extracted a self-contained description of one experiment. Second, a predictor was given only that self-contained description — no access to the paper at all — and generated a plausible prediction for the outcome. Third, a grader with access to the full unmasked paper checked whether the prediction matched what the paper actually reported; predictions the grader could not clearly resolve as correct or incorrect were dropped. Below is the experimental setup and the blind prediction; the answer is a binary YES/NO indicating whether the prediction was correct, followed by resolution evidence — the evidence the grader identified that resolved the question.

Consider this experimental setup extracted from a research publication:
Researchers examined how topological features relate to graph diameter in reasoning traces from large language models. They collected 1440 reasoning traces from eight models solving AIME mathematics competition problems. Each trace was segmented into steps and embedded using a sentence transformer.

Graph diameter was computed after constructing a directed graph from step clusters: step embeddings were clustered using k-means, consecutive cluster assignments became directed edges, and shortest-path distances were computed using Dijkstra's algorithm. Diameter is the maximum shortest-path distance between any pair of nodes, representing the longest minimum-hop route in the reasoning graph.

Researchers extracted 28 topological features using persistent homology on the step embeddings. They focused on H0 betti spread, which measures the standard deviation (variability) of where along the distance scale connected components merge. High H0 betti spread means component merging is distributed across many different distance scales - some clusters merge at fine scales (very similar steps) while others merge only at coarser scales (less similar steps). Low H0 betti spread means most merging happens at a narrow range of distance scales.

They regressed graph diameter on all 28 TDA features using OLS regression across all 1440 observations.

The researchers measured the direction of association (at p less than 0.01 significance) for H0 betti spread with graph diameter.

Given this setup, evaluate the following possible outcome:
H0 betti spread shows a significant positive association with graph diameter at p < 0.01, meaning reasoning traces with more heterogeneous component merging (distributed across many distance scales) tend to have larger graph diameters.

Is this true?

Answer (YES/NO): NO